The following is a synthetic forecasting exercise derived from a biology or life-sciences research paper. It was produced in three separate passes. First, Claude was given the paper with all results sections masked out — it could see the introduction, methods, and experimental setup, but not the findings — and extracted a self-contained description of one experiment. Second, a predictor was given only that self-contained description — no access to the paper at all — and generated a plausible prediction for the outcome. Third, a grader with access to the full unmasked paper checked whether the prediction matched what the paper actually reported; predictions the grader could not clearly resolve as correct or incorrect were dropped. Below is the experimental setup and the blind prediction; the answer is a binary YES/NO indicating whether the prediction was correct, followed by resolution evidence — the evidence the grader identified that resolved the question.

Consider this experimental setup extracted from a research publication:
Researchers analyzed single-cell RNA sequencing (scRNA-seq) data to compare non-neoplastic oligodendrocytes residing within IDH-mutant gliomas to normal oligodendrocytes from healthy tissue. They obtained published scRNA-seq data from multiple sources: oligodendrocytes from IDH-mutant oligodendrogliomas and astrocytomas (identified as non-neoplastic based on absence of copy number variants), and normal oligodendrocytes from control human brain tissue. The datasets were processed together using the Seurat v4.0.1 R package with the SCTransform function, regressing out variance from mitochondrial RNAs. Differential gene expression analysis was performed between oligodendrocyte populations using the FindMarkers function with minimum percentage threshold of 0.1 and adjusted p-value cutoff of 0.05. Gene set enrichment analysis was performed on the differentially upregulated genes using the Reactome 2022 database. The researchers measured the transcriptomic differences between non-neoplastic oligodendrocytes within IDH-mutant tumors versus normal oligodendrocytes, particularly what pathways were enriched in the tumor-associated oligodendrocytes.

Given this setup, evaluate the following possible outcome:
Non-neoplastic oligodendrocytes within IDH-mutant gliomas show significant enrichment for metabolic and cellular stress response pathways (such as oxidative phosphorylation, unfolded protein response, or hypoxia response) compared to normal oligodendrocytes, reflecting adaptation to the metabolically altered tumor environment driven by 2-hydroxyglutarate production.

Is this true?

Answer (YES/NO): NO